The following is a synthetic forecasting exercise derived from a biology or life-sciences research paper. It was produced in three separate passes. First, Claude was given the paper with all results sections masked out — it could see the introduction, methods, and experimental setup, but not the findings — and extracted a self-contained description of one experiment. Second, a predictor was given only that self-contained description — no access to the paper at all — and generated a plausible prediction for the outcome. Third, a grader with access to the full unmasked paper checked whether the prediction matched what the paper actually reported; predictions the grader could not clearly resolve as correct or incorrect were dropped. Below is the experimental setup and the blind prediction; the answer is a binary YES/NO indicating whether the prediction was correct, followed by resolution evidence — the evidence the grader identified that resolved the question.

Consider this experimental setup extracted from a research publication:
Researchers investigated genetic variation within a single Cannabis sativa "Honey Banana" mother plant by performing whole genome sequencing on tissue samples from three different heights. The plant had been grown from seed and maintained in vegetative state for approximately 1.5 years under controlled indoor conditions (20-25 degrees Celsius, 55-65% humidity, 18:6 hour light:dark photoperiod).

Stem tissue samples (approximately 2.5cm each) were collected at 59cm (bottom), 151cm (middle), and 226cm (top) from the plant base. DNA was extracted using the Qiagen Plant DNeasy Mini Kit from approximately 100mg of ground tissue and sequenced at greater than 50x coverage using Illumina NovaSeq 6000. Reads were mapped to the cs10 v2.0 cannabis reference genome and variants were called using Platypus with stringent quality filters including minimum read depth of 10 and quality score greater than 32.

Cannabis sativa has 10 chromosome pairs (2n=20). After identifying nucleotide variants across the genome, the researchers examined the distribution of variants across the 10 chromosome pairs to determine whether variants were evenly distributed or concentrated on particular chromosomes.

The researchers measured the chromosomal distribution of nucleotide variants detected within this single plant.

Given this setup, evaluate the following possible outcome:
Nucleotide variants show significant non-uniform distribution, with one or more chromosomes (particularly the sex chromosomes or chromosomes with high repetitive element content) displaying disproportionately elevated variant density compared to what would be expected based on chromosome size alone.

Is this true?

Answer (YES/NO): YES